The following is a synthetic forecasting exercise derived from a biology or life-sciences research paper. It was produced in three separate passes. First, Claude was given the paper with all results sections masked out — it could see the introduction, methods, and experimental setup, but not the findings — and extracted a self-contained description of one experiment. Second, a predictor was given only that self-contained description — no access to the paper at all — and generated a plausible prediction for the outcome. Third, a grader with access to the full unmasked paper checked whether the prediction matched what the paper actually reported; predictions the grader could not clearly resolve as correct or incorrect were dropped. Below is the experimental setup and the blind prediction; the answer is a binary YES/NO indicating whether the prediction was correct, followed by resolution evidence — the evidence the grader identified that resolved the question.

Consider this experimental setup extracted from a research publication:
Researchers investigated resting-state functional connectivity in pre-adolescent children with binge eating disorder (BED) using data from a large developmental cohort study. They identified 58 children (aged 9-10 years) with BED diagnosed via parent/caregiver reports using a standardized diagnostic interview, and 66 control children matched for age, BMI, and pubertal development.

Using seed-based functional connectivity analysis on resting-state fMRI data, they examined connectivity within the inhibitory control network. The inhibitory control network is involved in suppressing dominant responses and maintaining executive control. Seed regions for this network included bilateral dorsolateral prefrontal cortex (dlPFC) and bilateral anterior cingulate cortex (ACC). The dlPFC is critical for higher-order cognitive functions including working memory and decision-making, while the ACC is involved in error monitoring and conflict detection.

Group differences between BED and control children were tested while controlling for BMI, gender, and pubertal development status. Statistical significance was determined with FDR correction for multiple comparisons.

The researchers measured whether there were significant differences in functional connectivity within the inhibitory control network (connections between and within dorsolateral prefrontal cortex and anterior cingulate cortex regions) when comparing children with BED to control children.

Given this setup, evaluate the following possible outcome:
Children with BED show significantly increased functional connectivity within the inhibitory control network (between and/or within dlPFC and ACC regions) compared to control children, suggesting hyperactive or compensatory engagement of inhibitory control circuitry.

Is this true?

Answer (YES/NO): NO